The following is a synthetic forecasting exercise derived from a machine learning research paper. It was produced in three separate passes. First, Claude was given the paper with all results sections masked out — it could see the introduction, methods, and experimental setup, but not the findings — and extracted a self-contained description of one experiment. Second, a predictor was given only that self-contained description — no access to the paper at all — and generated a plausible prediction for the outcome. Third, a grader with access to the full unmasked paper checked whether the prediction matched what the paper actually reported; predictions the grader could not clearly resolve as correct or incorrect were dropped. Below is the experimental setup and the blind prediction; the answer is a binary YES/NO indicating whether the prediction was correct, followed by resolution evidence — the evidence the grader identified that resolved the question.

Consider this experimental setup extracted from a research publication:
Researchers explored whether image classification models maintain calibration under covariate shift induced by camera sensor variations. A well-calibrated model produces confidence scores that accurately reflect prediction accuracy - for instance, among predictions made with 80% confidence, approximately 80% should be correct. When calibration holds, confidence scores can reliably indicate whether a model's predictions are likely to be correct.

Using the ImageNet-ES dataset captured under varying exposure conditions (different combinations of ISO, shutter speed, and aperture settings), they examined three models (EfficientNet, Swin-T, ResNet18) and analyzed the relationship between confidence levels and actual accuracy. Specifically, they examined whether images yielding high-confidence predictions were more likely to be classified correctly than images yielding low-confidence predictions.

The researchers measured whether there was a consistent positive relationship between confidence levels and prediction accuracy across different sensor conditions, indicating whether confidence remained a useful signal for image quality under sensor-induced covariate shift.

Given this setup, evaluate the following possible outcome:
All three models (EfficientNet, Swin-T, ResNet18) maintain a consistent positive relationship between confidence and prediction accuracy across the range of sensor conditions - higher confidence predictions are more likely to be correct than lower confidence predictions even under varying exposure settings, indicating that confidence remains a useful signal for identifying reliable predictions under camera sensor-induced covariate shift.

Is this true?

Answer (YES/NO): YES